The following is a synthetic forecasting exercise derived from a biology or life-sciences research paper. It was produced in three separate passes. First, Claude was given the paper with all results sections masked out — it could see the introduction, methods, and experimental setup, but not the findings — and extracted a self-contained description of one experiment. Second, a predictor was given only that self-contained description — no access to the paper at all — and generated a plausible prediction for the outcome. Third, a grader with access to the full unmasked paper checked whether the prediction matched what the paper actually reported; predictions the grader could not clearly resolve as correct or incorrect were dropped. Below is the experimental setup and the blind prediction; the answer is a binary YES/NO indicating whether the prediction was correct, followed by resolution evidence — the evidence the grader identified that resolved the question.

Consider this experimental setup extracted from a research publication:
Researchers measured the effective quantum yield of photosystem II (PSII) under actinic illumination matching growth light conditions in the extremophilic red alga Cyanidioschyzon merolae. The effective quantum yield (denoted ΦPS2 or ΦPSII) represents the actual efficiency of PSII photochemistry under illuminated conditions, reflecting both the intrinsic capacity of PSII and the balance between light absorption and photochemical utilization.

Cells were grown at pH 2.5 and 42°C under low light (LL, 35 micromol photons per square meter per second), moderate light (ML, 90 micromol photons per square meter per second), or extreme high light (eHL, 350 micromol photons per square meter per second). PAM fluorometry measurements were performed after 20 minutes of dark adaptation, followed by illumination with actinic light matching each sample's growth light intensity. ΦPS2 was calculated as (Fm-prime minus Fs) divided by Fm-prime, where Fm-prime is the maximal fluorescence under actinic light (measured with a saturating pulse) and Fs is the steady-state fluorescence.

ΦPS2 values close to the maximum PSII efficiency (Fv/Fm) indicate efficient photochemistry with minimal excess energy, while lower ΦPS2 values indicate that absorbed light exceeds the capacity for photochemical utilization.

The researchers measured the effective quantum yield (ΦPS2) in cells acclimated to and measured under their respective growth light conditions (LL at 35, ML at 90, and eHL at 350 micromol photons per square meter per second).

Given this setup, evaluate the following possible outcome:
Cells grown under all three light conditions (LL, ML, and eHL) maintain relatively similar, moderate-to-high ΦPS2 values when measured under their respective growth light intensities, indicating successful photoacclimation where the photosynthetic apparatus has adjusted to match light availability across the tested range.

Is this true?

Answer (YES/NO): NO